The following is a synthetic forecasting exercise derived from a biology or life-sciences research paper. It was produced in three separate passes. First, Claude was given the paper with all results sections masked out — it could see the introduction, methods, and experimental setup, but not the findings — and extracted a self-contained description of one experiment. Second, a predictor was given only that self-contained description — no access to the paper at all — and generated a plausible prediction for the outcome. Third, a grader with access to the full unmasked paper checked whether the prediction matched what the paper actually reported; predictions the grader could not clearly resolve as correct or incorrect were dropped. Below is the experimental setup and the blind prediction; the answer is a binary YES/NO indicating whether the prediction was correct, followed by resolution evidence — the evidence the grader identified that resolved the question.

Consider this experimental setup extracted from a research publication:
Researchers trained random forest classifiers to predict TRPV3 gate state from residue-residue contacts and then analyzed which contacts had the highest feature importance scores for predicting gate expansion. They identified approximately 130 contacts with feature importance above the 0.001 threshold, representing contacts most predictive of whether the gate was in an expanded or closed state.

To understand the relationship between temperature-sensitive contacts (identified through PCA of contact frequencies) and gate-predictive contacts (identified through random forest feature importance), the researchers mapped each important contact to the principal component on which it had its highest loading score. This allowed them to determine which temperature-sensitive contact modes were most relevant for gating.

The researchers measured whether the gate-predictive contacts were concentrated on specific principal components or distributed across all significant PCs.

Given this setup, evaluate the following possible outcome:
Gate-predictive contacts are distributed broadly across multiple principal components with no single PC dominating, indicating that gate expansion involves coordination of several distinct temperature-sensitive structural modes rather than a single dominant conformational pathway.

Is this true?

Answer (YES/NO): YES